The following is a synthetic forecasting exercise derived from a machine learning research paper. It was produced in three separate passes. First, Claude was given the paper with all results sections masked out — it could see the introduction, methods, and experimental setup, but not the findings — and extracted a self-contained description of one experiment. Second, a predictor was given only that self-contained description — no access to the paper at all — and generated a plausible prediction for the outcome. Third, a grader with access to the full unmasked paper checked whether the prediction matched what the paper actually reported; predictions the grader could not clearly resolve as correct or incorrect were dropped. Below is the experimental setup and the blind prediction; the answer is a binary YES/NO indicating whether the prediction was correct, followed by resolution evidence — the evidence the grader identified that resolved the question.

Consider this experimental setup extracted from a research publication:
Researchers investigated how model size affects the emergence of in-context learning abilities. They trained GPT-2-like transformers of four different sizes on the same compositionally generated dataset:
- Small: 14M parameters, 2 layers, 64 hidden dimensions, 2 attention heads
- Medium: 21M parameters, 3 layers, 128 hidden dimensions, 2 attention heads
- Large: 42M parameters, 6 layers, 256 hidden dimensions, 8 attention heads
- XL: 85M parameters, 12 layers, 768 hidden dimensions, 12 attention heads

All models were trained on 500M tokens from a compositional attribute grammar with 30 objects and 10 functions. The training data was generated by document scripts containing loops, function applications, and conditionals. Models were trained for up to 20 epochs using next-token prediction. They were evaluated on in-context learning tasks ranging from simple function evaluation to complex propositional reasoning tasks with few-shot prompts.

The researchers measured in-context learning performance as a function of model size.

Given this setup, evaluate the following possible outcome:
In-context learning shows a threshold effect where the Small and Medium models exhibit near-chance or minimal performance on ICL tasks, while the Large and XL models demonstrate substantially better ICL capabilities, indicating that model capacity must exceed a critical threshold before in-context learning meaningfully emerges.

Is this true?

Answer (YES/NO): NO